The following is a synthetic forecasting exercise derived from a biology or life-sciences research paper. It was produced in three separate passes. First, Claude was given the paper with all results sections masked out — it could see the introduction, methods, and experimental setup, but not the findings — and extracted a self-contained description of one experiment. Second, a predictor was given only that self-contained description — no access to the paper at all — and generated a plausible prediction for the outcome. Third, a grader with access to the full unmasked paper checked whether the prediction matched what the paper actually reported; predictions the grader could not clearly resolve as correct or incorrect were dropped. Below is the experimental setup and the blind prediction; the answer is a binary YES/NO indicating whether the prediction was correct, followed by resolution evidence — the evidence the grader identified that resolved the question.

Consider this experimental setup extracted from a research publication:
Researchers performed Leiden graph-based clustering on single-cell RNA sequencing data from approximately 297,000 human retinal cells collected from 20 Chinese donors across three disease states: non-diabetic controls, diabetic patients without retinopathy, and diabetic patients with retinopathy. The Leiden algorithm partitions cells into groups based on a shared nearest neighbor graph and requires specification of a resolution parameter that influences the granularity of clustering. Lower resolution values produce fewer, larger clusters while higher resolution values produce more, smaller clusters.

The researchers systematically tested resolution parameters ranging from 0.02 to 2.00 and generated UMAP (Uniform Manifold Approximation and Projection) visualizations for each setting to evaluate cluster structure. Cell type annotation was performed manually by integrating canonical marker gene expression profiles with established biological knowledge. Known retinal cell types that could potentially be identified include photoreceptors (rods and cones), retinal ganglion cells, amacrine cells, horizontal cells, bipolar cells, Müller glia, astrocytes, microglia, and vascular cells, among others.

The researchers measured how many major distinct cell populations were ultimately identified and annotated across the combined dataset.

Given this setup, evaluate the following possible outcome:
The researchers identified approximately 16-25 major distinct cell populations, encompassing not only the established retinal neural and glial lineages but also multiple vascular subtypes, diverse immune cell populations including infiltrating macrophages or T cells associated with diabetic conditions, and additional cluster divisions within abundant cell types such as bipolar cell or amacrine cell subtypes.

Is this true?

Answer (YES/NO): NO